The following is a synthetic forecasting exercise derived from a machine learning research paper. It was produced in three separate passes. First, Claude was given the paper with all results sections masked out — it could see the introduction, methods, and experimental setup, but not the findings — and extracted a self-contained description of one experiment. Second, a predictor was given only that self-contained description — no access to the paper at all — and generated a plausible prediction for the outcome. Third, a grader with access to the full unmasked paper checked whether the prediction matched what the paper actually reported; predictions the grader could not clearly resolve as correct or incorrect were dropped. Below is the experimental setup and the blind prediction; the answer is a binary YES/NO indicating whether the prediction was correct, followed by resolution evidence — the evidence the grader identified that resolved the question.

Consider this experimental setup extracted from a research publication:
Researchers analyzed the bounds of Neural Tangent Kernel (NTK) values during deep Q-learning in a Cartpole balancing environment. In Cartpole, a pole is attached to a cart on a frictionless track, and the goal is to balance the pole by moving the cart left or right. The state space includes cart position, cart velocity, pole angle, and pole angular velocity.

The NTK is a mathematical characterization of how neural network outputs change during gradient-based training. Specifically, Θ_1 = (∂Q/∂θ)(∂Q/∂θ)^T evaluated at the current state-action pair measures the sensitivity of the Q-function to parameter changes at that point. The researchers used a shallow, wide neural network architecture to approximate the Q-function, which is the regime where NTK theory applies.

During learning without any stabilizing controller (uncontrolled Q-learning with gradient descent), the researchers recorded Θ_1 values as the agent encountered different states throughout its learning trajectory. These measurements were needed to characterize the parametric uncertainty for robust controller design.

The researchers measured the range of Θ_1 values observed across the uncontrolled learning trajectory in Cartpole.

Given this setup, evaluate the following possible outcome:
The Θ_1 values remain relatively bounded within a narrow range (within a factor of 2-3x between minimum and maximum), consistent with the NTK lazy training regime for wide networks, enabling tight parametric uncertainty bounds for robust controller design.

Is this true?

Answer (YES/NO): YES